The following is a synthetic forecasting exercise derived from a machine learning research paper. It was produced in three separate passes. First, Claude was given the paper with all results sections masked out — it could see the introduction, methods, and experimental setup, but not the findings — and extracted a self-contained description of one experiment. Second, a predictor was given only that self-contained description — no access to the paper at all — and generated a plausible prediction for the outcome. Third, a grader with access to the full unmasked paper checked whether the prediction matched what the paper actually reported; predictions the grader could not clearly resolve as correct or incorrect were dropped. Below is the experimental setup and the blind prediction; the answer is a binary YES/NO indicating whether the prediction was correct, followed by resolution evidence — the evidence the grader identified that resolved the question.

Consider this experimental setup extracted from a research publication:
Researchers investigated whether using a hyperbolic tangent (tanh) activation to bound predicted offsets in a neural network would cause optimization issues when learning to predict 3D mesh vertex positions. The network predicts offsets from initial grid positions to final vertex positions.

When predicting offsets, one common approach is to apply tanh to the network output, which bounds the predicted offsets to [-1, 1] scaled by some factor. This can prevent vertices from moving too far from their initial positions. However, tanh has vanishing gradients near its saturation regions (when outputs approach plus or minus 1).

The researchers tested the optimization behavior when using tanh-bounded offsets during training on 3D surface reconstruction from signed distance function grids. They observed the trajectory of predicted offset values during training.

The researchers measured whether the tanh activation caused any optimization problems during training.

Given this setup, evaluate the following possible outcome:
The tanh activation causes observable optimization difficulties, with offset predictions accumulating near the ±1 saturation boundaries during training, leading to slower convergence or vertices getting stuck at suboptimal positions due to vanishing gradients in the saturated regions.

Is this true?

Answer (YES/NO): YES